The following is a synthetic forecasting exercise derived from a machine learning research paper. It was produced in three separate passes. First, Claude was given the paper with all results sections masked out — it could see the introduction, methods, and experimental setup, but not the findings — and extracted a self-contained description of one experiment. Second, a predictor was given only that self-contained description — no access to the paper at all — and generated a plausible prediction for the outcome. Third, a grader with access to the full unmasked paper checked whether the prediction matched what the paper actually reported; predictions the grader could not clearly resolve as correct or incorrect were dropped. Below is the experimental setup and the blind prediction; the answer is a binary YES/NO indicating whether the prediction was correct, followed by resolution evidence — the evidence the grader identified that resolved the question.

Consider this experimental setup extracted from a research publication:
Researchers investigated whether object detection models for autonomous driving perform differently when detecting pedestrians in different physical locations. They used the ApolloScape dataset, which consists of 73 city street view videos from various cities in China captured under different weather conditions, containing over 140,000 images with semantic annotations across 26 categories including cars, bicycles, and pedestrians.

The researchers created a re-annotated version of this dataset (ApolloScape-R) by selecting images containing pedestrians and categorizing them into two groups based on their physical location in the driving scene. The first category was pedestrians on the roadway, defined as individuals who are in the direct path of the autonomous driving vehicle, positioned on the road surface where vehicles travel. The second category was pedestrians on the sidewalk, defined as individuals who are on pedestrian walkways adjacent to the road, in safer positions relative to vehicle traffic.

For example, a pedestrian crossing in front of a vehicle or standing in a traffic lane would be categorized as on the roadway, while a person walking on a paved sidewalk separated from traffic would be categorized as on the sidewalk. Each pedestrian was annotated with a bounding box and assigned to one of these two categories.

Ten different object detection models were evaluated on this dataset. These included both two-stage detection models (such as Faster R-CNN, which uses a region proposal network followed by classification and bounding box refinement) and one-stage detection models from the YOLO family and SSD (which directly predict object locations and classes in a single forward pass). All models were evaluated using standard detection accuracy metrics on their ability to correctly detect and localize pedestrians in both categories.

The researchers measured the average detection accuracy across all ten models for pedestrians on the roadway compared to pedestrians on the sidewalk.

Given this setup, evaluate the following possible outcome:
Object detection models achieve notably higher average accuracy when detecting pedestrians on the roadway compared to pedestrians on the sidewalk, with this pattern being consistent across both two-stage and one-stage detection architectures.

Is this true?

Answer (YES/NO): NO